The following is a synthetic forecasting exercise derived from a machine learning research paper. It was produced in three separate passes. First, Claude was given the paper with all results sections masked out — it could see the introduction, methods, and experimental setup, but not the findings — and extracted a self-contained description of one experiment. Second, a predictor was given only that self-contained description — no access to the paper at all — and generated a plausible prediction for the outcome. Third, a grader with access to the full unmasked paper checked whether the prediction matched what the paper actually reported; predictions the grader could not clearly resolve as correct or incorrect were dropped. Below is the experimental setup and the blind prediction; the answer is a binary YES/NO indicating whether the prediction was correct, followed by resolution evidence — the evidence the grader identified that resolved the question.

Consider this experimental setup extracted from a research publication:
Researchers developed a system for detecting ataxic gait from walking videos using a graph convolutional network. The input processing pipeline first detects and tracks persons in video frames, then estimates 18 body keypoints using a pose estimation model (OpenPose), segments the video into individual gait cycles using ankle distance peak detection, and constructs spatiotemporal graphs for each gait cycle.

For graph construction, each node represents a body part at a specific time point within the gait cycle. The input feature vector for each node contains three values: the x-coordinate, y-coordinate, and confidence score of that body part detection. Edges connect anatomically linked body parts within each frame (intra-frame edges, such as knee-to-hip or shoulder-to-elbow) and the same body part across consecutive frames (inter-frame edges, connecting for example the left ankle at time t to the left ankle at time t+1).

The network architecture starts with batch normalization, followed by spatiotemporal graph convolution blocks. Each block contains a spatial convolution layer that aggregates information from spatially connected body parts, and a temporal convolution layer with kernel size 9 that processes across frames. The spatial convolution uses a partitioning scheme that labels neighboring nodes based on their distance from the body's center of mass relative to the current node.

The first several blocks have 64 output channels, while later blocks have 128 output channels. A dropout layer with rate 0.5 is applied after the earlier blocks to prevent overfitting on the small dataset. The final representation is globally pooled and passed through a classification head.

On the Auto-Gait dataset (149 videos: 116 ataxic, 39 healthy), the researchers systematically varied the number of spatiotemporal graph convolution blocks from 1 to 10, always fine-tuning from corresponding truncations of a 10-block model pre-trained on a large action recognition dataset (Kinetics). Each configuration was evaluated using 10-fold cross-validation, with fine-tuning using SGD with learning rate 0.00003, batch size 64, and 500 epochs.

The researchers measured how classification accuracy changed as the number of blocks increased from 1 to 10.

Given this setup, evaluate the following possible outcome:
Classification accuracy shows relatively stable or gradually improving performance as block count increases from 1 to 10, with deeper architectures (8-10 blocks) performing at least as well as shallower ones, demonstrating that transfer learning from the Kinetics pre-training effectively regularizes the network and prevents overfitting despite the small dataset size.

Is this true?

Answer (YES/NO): NO